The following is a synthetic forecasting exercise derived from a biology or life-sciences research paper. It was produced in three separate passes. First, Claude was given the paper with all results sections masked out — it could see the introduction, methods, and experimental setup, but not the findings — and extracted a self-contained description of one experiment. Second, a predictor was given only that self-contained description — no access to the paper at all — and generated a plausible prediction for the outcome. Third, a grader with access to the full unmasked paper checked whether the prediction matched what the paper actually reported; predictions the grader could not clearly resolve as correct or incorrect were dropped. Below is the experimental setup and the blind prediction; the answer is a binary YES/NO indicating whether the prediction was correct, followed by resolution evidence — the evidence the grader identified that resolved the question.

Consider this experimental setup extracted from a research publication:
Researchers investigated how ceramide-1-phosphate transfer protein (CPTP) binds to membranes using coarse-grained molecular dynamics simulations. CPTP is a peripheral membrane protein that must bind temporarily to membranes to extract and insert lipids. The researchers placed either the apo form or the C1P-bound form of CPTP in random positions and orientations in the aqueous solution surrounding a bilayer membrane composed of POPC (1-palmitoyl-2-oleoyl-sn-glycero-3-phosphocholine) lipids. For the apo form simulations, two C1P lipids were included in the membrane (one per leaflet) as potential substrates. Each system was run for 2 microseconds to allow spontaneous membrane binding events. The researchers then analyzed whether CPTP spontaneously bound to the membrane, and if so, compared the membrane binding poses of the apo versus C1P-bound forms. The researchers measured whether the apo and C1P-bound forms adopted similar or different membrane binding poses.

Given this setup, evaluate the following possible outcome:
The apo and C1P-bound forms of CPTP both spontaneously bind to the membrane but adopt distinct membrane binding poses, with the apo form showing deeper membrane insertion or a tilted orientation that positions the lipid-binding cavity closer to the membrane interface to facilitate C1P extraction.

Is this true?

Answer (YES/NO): NO